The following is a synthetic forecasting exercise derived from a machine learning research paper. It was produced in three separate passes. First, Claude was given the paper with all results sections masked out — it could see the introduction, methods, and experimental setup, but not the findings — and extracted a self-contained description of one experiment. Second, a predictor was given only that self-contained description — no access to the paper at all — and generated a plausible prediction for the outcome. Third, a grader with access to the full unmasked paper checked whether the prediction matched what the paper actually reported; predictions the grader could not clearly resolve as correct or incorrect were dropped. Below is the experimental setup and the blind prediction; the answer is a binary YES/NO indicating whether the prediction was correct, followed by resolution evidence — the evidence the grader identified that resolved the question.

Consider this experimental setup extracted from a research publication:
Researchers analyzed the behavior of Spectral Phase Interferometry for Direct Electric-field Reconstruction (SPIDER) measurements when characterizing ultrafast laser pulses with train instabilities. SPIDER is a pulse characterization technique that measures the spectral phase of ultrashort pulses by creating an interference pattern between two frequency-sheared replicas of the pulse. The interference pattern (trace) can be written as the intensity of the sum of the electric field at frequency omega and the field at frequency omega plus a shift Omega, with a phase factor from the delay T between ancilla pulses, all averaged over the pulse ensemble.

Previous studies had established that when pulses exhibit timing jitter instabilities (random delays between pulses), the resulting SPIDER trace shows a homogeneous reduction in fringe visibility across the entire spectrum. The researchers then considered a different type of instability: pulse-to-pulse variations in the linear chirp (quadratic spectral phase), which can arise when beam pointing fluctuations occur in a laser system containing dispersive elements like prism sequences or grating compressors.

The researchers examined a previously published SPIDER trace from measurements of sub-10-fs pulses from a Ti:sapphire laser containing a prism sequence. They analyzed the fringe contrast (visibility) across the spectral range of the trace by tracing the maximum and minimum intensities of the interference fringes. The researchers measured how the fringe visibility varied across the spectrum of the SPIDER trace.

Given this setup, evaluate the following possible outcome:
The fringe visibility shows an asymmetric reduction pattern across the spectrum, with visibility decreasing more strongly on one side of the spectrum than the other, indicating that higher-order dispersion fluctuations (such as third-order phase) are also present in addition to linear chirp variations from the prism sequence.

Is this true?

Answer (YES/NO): NO